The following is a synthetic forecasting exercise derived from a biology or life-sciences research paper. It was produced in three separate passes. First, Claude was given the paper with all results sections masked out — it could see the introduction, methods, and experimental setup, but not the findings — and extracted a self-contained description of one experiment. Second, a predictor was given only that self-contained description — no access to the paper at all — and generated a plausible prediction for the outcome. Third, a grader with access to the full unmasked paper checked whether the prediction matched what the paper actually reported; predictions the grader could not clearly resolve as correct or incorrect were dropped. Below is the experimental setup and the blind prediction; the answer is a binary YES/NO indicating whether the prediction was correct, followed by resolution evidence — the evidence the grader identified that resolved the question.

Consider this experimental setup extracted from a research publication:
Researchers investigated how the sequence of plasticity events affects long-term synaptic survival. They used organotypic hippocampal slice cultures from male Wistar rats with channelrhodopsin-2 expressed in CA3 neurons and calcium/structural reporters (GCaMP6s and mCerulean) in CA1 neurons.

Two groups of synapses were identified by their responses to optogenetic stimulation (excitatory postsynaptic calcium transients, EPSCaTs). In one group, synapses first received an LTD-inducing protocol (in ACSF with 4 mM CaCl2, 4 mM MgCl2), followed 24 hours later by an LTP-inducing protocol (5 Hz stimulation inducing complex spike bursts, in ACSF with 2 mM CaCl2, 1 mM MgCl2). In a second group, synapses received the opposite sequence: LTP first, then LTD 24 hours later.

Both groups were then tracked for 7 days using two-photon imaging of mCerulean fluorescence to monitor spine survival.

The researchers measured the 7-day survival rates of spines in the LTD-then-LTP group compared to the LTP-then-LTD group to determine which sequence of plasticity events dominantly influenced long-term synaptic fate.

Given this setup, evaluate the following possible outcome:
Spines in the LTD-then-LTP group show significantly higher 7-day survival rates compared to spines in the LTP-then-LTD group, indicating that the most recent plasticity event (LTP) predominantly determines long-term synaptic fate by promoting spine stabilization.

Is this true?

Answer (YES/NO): YES